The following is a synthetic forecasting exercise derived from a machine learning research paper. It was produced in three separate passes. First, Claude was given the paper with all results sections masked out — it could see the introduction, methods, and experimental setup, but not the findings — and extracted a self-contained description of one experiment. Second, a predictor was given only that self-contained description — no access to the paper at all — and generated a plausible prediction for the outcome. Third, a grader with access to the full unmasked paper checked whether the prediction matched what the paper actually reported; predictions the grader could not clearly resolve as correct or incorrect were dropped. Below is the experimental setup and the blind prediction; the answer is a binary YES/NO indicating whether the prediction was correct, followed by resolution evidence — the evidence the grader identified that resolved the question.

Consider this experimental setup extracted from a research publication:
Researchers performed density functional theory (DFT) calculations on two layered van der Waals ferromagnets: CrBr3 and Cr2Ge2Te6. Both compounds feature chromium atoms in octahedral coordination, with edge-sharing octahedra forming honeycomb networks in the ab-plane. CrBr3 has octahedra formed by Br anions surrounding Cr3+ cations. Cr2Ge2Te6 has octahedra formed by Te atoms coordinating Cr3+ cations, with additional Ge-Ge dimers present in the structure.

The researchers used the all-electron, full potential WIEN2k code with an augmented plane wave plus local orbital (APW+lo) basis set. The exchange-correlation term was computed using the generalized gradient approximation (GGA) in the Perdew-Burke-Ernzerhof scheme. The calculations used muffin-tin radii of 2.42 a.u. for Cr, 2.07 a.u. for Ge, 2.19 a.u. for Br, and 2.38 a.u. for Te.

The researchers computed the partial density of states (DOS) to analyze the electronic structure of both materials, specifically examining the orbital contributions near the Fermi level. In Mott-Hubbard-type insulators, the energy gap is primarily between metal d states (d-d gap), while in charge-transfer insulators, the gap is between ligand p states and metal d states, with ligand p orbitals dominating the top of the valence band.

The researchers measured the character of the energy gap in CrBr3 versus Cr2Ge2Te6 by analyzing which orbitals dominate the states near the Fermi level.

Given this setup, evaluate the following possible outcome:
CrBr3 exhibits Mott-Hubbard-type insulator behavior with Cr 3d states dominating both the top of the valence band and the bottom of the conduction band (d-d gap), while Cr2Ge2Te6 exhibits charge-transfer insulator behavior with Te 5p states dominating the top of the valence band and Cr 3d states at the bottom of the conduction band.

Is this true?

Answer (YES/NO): YES